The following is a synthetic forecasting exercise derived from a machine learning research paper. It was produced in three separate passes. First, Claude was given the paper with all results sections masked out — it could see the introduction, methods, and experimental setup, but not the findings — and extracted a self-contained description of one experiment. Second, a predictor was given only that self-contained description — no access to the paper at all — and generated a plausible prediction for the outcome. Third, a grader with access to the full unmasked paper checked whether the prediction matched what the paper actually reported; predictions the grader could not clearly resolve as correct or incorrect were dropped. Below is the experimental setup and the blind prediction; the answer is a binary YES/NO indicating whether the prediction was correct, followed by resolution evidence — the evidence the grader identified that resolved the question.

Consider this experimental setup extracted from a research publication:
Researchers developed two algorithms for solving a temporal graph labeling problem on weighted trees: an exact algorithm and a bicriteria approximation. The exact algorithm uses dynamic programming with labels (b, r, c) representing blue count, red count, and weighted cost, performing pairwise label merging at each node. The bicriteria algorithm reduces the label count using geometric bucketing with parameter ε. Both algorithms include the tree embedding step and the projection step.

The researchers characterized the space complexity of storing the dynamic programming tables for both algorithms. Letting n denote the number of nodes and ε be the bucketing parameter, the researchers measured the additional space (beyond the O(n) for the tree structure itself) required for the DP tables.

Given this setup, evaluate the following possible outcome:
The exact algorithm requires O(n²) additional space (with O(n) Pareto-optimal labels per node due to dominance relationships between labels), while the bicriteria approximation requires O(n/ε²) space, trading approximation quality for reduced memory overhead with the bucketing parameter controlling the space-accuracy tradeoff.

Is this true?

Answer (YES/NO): NO